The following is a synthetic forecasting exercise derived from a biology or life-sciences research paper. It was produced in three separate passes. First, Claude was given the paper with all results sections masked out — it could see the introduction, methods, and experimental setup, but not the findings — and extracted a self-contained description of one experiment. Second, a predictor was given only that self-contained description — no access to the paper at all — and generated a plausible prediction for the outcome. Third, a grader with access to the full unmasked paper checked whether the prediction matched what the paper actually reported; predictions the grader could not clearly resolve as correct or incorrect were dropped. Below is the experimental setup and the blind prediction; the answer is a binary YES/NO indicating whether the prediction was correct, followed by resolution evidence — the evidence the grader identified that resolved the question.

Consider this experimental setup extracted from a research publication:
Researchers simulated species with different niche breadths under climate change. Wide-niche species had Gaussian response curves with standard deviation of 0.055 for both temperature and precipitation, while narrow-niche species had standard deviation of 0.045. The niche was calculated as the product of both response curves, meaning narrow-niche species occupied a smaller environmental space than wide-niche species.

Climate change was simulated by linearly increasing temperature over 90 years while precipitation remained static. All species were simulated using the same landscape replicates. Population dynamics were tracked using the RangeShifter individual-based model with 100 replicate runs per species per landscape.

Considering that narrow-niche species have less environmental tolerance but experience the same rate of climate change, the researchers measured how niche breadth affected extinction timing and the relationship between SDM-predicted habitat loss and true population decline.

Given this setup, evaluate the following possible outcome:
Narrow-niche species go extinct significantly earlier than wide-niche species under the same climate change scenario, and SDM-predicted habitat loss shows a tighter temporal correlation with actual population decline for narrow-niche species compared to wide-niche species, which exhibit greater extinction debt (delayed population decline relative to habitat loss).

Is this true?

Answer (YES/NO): NO